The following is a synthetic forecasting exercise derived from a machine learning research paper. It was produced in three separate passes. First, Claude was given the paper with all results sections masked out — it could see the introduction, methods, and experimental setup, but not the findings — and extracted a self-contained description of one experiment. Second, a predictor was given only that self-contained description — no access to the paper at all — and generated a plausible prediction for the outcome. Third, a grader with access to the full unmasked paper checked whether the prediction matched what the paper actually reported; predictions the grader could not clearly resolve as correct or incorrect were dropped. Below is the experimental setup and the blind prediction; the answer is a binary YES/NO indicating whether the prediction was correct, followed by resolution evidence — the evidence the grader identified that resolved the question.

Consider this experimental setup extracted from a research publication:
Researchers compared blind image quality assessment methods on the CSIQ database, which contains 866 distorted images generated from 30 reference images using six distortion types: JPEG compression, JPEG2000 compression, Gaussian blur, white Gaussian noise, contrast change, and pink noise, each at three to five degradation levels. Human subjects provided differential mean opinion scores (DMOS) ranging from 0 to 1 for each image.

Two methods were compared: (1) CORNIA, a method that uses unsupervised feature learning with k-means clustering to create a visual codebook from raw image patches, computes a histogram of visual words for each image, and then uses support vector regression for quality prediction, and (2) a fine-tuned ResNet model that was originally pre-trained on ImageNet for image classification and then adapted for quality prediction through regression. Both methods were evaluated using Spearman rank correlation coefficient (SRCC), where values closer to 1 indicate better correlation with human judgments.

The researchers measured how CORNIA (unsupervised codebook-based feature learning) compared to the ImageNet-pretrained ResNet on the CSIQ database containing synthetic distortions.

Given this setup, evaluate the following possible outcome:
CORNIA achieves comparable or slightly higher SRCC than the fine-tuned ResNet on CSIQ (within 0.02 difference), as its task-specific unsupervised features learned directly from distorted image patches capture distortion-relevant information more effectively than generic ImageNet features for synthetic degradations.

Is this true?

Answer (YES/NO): NO